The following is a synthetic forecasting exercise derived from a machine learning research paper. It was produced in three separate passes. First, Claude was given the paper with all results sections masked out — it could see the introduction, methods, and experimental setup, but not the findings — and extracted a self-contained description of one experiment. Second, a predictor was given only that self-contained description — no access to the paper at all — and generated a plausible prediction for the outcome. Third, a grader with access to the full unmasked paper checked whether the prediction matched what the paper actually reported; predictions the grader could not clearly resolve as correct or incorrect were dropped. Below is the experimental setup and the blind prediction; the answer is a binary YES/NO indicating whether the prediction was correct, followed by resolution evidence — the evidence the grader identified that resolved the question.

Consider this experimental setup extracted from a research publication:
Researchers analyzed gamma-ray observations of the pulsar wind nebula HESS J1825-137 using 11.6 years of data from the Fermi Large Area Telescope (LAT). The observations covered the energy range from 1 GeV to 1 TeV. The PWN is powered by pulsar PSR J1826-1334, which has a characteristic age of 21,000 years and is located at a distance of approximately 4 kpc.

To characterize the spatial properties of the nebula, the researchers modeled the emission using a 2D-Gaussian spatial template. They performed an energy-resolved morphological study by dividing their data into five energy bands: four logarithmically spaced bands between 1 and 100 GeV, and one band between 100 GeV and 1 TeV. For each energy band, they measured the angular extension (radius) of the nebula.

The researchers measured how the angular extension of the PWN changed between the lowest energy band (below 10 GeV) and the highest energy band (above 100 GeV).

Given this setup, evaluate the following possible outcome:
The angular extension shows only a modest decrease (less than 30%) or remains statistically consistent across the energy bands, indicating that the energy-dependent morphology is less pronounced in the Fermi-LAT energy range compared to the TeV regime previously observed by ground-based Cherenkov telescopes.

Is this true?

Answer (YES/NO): NO